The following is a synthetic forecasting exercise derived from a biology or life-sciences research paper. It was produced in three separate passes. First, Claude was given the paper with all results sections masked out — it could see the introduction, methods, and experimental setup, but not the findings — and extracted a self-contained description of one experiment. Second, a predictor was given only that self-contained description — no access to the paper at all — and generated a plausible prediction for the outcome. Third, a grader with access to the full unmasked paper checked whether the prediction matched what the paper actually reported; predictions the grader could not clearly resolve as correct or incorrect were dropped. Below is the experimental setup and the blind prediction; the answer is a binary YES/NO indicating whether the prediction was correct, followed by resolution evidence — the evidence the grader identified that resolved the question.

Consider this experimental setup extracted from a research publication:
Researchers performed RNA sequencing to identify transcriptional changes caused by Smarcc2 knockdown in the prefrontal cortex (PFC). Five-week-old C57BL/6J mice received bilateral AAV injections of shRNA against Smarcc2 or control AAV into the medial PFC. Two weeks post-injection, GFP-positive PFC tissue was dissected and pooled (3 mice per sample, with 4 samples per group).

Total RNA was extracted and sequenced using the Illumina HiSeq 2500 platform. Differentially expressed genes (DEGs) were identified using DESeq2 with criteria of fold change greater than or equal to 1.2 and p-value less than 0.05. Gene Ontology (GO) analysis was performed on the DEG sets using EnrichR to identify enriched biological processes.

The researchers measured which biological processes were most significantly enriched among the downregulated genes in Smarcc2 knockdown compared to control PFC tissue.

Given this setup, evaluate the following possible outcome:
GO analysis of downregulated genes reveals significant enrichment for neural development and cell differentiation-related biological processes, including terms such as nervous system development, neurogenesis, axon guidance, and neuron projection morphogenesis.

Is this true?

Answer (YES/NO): NO